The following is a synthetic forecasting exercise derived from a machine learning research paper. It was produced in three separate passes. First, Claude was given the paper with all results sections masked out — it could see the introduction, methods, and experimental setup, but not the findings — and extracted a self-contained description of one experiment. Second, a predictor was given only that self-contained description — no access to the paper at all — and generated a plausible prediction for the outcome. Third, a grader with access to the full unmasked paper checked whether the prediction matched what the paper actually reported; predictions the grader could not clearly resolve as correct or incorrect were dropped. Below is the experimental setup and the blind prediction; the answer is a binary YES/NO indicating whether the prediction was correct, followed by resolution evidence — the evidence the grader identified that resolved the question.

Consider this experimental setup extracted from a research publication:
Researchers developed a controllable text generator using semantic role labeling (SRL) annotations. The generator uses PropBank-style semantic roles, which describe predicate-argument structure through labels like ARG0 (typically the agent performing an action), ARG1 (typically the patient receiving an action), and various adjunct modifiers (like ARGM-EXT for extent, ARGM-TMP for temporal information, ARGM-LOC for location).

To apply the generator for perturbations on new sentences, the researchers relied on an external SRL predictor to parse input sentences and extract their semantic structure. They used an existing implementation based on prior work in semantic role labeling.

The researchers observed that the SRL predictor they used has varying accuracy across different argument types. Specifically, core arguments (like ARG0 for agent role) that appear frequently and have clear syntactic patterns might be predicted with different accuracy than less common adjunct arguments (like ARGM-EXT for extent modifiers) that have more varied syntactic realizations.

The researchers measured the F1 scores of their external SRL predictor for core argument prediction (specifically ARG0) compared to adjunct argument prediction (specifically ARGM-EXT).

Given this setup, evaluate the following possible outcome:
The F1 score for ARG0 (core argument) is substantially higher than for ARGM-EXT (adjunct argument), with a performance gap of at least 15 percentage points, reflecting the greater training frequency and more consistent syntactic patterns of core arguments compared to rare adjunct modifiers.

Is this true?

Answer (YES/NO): YES